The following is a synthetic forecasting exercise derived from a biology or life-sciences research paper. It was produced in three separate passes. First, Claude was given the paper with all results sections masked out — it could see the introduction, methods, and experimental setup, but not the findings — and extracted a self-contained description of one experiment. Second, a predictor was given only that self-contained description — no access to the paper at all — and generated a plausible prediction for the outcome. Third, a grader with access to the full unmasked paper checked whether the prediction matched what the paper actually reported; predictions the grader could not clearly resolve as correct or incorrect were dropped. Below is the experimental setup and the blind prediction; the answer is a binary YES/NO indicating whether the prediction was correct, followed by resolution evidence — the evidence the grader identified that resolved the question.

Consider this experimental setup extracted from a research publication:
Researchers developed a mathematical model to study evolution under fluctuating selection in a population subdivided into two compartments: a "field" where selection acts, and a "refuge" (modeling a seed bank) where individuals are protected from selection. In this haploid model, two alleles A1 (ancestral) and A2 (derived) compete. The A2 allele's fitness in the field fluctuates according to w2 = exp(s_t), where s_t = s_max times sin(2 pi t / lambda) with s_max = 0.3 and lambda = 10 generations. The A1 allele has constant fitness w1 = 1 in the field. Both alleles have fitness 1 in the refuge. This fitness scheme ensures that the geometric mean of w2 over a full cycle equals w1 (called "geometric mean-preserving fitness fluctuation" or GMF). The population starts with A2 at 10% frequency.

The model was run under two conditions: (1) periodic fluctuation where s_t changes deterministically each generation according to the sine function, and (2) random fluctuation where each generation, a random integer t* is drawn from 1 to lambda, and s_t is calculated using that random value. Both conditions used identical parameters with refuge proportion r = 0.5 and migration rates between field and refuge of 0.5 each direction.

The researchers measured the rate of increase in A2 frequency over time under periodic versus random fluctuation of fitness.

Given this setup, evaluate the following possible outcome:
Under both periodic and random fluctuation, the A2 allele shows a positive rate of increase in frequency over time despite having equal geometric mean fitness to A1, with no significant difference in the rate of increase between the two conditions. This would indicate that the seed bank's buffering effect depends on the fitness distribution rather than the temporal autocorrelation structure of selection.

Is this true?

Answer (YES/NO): NO